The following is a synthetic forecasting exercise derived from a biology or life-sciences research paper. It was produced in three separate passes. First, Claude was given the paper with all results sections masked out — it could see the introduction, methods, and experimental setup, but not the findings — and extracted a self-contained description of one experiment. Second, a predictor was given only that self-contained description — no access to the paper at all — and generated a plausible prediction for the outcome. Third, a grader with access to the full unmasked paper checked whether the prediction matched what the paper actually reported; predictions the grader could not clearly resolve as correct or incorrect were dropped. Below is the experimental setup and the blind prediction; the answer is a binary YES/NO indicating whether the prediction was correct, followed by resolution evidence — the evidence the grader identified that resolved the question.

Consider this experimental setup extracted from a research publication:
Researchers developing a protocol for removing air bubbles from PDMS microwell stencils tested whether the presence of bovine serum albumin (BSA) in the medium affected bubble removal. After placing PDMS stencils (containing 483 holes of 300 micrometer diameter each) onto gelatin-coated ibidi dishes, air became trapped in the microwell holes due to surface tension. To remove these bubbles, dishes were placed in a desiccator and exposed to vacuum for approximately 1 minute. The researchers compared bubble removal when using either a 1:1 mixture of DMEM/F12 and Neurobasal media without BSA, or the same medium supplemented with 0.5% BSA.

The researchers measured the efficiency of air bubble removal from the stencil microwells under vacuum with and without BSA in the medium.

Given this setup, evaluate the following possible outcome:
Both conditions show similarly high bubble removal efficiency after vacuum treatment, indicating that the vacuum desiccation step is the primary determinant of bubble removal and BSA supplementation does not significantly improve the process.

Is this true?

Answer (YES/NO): NO